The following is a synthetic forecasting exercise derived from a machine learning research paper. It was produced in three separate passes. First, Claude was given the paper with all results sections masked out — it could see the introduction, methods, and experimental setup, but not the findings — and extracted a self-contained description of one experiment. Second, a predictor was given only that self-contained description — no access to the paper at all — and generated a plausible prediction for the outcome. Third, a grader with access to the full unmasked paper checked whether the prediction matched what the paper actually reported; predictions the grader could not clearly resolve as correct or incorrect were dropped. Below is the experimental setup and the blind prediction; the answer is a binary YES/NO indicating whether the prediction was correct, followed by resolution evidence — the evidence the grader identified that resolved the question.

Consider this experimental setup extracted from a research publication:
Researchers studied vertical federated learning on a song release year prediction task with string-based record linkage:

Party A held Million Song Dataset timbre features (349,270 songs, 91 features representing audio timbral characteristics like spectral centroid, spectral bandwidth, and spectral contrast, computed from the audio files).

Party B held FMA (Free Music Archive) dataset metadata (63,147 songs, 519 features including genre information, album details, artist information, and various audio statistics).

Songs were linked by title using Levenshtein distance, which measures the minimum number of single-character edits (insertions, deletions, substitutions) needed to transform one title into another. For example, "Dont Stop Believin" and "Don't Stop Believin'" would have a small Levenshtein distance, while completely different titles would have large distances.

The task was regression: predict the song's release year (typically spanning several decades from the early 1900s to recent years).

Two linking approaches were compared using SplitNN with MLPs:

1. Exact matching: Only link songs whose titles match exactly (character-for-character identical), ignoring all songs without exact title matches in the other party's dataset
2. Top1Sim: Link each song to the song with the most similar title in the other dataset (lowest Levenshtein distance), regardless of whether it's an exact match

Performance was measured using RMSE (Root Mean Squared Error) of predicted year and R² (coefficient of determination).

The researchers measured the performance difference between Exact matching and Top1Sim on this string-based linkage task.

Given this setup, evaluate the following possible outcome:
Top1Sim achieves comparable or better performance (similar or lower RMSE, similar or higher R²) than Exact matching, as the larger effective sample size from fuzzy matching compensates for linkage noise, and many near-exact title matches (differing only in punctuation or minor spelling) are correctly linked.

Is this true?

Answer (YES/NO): NO